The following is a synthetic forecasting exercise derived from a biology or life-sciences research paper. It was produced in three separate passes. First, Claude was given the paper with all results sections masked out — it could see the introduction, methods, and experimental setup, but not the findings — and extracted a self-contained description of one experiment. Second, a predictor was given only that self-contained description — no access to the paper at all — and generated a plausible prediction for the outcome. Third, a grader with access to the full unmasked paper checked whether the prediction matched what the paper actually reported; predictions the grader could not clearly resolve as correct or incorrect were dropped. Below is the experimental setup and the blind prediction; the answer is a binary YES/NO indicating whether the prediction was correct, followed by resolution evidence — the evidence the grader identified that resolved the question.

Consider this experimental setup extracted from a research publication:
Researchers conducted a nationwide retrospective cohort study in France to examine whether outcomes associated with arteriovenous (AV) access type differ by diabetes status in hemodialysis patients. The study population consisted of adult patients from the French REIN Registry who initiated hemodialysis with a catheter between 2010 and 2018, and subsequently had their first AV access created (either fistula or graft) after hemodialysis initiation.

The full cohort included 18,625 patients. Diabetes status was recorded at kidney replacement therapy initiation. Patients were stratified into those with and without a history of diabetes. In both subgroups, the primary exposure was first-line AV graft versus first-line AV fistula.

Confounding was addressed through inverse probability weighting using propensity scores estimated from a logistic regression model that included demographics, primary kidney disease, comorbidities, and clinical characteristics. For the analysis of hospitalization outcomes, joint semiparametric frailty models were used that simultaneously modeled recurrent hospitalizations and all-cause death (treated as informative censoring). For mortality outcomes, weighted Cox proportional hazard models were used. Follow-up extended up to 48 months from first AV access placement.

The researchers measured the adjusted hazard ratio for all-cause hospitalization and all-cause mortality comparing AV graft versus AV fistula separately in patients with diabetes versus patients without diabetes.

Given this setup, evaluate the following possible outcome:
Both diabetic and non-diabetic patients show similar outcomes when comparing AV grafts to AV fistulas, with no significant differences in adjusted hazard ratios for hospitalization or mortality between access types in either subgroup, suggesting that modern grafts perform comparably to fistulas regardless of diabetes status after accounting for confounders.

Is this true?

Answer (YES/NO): NO